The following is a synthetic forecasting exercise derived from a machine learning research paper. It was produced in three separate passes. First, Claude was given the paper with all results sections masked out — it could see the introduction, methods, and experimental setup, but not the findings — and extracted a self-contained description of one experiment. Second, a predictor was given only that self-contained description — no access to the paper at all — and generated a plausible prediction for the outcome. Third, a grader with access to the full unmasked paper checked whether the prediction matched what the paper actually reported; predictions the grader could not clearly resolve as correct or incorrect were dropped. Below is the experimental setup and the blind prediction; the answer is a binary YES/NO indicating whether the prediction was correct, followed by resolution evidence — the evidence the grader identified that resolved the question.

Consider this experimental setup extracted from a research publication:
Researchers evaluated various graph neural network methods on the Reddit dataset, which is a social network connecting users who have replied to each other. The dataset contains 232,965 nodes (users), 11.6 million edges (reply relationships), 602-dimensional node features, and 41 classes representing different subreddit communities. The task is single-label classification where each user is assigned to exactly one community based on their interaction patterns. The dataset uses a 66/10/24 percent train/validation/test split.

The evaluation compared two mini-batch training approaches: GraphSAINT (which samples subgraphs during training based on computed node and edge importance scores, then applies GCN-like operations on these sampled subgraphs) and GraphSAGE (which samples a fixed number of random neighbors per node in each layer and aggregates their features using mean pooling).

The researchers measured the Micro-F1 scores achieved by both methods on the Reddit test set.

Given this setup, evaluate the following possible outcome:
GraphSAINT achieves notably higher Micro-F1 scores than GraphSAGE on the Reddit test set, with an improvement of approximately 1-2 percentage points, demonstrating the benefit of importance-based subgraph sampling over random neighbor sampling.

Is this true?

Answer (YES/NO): YES